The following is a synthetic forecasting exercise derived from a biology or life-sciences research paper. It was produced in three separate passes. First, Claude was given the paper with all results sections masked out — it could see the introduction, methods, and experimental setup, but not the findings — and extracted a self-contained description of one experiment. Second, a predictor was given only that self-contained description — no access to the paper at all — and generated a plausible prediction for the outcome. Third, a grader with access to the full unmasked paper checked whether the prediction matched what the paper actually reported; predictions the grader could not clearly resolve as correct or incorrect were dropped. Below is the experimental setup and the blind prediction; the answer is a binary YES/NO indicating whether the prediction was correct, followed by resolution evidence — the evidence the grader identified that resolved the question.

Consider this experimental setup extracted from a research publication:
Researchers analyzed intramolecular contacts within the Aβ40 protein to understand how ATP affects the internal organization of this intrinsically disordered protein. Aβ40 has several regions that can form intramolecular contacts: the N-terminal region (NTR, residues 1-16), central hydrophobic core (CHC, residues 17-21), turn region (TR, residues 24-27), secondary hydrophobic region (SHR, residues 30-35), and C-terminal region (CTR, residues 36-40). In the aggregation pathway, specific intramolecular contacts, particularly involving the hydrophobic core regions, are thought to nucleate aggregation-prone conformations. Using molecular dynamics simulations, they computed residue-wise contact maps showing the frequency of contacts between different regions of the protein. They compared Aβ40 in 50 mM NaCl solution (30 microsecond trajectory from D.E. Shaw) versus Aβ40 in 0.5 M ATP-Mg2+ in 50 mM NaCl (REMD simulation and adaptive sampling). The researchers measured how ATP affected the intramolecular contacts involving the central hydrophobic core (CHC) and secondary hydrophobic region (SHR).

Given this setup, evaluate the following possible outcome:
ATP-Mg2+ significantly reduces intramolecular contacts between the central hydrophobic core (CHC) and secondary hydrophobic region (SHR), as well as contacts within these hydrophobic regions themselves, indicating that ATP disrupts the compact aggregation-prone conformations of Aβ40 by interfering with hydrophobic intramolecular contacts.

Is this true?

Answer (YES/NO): YES